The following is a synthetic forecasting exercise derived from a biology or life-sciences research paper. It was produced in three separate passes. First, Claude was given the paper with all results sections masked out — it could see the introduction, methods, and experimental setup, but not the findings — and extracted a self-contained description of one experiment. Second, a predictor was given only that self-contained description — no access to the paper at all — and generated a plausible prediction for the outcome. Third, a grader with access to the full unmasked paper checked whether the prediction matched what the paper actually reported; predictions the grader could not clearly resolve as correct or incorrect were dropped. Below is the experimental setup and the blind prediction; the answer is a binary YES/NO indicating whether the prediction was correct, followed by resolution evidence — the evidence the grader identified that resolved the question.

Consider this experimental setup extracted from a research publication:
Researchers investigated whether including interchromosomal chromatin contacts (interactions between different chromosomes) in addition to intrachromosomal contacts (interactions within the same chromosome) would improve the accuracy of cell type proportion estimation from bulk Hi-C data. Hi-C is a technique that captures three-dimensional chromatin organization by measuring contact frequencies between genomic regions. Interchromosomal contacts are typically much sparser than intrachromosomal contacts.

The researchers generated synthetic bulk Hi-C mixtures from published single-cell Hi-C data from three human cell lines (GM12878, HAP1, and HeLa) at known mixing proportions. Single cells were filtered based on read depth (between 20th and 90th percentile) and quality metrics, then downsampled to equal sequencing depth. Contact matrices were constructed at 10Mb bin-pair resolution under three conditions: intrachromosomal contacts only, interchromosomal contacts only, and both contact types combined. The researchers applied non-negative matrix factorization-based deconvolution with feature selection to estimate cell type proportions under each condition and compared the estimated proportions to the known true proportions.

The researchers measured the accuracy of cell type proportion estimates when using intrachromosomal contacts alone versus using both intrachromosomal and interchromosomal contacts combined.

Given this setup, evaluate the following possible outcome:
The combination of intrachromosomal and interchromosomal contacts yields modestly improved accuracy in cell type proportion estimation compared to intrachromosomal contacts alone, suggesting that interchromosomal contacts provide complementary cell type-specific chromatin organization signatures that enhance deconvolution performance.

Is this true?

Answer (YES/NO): YES